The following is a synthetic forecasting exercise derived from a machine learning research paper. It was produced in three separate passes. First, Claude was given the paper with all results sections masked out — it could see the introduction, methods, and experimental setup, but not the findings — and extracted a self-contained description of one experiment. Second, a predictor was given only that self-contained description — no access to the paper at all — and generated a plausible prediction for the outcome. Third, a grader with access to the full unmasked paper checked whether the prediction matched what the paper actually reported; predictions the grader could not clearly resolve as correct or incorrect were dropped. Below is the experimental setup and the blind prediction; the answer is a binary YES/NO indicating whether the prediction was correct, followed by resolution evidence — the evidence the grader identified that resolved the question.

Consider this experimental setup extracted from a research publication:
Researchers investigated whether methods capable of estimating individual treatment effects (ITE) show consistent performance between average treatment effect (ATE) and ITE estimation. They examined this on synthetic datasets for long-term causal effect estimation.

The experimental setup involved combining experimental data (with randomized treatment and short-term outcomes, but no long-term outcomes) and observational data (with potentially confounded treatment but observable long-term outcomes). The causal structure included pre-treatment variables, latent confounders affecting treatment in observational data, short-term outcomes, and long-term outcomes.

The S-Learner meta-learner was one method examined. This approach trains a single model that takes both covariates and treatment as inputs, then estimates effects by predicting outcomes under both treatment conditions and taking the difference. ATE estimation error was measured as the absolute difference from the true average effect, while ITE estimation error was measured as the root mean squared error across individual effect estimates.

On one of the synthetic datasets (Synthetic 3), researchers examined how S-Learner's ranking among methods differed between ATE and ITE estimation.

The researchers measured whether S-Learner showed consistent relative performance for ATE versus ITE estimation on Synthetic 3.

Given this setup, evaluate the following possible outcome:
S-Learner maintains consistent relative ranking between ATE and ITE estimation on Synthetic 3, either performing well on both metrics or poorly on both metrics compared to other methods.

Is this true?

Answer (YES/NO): NO